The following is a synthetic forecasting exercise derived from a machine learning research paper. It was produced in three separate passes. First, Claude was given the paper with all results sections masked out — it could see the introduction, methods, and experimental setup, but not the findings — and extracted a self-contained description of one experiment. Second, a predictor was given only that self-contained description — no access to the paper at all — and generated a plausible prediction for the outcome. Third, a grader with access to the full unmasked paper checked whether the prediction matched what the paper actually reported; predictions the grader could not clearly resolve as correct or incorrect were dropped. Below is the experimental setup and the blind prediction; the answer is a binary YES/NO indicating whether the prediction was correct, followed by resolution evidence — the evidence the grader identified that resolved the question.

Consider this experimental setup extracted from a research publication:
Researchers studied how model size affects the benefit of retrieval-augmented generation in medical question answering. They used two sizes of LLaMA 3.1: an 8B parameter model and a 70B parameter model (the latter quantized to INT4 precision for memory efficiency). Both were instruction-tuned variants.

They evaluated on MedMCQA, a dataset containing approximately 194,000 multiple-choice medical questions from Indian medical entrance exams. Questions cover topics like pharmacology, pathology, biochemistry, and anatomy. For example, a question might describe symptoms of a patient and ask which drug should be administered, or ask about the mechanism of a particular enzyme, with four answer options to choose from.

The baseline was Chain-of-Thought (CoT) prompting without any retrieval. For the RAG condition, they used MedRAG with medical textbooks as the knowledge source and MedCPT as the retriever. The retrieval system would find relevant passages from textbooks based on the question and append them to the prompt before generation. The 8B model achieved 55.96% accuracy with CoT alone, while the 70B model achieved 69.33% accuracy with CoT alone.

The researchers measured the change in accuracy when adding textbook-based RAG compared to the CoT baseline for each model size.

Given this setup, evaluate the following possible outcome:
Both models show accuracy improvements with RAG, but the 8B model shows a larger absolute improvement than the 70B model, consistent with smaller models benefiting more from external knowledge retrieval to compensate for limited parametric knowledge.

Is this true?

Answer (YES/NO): NO